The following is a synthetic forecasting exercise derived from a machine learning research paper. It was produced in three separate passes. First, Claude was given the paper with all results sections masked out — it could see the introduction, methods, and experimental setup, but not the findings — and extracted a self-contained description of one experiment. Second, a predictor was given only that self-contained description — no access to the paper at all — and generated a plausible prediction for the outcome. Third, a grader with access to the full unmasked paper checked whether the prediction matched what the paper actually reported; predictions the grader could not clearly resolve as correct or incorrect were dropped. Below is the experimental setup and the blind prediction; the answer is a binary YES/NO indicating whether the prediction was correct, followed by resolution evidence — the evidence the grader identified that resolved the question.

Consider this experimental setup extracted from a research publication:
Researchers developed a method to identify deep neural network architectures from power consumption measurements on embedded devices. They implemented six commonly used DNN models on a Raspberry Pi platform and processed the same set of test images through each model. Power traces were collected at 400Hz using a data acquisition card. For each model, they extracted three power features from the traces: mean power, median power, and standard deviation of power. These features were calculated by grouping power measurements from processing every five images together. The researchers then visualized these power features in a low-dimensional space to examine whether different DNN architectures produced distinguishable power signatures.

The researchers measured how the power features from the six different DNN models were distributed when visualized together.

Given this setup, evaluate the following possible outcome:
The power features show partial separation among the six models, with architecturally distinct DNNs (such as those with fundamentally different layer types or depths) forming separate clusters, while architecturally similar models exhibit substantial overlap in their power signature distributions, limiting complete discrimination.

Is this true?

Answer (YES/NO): NO